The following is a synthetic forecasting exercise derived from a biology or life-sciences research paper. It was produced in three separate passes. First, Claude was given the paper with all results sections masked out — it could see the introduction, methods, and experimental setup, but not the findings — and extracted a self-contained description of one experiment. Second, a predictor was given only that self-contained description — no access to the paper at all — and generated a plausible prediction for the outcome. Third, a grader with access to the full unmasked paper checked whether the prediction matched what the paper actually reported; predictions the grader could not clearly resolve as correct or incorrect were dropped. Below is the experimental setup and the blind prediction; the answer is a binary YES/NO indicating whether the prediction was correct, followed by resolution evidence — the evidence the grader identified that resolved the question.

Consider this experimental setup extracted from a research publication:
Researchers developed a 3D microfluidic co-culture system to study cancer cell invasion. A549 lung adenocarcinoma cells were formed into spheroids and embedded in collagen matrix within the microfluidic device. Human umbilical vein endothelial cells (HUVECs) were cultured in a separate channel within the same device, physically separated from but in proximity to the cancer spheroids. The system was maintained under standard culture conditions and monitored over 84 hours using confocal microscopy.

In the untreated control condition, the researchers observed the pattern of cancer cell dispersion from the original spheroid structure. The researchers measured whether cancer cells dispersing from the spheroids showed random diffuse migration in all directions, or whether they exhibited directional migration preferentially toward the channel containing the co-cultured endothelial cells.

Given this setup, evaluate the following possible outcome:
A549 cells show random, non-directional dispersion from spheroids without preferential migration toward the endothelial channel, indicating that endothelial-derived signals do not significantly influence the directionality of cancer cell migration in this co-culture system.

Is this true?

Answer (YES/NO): NO